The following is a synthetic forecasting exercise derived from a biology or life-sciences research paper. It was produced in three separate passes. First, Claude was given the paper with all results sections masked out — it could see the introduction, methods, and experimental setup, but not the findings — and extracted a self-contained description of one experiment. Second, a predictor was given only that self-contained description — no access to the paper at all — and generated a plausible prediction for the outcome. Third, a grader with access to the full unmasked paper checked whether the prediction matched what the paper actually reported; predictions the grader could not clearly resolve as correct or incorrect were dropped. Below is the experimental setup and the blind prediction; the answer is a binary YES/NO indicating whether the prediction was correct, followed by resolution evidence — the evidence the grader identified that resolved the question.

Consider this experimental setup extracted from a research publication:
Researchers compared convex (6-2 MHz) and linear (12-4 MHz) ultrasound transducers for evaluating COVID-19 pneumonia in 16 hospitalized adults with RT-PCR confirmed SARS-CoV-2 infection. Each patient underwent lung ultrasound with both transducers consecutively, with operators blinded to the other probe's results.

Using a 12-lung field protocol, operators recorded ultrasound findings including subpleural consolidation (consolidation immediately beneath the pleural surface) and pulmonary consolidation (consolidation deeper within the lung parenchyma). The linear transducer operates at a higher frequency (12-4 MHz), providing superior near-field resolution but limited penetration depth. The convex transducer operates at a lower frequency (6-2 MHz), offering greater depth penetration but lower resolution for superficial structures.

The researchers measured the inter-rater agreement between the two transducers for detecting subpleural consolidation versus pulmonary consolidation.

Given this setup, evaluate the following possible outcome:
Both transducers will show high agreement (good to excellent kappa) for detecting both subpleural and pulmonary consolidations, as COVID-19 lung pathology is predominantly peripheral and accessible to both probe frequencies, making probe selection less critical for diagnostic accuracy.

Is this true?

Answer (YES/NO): NO